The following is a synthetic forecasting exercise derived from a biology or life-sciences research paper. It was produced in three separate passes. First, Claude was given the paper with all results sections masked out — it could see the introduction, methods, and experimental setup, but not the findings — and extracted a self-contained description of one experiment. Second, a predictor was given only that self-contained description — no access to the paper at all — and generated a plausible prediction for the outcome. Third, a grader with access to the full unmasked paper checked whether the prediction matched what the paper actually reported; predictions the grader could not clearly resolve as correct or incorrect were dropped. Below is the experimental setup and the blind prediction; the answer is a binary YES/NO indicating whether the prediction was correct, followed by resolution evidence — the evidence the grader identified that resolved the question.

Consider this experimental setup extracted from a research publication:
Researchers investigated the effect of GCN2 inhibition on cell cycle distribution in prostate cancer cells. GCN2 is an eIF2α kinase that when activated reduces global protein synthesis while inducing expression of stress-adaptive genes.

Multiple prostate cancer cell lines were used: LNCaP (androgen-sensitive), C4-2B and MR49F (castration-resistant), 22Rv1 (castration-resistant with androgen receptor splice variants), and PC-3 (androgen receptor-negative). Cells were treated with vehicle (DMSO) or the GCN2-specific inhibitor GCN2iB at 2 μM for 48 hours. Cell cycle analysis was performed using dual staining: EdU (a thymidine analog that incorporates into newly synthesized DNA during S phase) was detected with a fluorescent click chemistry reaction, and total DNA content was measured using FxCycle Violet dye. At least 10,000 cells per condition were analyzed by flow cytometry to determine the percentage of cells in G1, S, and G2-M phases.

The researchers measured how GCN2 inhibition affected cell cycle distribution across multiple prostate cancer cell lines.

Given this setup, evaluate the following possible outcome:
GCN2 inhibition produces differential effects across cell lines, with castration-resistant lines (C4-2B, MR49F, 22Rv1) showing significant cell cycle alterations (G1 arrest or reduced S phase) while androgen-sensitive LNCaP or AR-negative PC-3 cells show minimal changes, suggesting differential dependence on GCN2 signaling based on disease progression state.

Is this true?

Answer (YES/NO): NO